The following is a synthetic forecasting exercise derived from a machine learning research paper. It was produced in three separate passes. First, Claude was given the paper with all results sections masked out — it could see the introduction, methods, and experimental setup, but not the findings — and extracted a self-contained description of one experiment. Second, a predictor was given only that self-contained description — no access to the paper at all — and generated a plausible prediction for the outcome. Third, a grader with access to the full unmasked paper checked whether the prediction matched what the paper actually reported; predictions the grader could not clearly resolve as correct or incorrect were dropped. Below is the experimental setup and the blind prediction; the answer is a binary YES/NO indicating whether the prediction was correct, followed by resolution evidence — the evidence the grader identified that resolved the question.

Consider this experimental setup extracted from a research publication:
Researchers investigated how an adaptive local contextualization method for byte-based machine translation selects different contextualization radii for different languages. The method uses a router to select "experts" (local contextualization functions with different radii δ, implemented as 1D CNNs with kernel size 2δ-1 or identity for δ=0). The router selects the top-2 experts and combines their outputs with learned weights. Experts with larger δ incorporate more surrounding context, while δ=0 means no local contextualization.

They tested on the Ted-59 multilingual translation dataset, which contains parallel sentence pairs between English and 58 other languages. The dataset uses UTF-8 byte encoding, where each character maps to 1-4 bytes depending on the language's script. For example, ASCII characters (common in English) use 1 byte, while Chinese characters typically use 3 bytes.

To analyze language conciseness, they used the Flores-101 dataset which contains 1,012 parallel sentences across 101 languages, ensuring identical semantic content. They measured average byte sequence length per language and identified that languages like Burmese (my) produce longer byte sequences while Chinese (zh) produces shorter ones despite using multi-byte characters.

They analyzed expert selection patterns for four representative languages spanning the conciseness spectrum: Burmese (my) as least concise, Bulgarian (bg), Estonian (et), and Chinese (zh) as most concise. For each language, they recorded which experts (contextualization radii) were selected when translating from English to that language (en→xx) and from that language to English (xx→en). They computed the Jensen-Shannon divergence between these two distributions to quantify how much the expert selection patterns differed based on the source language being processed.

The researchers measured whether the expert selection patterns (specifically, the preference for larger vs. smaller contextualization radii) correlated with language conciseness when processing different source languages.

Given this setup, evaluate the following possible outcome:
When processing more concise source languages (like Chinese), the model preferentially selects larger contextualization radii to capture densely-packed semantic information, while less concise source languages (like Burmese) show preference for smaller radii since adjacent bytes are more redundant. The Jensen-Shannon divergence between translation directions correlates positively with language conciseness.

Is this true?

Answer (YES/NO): NO